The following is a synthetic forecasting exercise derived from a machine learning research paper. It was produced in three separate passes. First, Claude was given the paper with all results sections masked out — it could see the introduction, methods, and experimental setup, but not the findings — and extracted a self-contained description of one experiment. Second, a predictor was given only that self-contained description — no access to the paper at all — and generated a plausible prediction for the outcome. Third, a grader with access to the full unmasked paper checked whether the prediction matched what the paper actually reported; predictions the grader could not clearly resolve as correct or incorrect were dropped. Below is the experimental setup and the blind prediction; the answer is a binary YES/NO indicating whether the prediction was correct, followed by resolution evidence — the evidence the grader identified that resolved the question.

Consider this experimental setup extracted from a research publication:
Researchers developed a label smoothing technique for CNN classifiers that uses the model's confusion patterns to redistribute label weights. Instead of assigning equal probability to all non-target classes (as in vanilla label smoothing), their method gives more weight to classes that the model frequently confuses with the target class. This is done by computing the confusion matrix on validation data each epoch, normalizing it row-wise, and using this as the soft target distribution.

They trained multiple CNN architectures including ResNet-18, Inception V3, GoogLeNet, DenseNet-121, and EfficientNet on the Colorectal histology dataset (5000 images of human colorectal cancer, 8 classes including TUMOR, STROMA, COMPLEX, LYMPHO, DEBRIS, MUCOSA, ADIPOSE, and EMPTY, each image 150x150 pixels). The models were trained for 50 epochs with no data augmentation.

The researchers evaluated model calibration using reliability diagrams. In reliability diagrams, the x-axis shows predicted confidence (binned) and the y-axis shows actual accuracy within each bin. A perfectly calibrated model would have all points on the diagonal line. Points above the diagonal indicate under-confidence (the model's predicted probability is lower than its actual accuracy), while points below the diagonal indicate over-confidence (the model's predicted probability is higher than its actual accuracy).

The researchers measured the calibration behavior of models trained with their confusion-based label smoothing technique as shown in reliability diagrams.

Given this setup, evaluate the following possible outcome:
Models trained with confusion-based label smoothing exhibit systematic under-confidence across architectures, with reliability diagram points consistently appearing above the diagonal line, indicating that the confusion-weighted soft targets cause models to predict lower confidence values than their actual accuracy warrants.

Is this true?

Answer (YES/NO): NO